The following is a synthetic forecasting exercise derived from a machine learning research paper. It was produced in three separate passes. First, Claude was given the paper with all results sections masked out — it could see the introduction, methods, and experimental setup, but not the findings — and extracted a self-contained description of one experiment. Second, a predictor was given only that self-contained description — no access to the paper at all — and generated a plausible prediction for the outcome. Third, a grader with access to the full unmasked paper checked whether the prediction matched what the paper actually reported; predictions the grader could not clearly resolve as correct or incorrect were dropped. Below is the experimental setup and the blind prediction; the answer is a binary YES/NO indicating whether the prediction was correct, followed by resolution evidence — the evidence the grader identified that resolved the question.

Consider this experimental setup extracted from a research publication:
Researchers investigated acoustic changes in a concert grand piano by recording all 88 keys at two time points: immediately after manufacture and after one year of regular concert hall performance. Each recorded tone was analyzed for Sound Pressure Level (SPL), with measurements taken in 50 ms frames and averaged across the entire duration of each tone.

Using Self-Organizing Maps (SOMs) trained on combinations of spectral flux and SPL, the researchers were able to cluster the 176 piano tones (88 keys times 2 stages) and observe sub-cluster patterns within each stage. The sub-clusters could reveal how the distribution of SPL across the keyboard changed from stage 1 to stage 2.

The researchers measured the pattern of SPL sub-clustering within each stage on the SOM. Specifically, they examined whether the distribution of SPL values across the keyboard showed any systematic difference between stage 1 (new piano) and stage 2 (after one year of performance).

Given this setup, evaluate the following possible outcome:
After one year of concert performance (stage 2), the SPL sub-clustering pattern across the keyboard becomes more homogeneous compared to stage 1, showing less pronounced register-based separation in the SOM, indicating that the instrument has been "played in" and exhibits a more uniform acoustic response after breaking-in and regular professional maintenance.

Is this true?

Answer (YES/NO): YES